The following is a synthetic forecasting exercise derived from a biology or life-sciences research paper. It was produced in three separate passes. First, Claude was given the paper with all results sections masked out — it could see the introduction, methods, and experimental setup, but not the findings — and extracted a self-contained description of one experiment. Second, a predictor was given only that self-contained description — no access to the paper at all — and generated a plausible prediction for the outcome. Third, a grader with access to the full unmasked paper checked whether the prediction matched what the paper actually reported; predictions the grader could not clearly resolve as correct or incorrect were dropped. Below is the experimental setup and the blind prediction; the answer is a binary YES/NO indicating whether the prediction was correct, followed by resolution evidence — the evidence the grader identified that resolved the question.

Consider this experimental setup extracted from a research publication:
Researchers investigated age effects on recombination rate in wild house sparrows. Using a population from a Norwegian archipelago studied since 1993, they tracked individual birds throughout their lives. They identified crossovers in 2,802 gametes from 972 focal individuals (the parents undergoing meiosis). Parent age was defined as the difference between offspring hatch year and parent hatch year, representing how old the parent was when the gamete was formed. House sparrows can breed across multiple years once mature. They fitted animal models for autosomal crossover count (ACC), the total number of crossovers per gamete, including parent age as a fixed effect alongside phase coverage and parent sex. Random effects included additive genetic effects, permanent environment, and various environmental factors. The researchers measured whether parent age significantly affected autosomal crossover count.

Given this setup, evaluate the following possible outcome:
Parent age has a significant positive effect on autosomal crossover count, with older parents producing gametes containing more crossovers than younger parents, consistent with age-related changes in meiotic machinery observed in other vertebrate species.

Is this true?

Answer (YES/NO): NO